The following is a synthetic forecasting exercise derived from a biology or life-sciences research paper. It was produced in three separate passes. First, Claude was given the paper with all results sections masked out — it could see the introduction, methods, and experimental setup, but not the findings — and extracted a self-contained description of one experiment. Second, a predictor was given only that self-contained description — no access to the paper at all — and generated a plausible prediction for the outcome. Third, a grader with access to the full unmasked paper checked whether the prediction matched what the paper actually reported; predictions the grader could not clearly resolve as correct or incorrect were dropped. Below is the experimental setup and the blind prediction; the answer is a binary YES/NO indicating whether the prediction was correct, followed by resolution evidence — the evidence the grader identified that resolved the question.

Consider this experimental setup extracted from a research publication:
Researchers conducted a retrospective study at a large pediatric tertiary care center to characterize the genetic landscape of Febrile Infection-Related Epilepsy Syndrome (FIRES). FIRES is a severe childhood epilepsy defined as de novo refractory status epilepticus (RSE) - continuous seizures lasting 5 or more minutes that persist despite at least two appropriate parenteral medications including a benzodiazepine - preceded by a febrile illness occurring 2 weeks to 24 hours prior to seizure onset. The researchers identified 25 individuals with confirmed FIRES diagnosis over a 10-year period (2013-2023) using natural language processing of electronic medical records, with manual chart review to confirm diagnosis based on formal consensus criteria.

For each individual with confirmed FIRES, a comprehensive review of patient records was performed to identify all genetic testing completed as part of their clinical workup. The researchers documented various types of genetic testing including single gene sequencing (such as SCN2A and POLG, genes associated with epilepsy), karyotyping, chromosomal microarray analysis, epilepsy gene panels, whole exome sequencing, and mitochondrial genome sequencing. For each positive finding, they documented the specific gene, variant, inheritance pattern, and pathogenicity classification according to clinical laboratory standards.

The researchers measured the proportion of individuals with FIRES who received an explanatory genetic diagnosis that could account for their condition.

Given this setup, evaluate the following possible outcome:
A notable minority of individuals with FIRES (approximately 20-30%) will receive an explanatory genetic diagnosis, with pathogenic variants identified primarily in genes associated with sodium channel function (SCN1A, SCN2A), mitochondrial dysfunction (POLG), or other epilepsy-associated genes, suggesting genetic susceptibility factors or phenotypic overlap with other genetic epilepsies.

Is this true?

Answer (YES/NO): NO